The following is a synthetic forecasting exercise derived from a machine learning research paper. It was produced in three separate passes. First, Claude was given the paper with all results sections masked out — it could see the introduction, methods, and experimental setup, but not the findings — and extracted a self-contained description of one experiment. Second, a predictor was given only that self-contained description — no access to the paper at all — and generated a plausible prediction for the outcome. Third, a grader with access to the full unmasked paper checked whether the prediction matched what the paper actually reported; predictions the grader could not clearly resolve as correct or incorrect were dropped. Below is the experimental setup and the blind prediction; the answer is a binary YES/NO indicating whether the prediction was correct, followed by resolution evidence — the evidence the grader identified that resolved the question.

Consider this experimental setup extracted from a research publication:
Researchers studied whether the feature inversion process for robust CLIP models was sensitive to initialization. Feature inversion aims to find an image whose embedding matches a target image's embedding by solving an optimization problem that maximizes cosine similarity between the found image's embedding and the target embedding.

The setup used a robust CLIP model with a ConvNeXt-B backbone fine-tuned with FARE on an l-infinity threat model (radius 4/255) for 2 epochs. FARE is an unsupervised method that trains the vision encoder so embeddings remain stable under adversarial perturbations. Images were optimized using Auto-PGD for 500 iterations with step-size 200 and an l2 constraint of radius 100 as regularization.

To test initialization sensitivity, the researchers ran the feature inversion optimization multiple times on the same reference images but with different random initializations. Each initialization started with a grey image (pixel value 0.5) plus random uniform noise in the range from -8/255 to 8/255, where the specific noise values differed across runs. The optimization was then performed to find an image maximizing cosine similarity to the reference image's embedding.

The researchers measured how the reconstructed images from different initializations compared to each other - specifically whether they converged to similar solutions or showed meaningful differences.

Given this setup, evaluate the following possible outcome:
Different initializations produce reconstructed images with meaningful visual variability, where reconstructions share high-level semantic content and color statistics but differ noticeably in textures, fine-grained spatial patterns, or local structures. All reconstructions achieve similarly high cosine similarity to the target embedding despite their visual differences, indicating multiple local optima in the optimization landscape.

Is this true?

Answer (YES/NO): NO